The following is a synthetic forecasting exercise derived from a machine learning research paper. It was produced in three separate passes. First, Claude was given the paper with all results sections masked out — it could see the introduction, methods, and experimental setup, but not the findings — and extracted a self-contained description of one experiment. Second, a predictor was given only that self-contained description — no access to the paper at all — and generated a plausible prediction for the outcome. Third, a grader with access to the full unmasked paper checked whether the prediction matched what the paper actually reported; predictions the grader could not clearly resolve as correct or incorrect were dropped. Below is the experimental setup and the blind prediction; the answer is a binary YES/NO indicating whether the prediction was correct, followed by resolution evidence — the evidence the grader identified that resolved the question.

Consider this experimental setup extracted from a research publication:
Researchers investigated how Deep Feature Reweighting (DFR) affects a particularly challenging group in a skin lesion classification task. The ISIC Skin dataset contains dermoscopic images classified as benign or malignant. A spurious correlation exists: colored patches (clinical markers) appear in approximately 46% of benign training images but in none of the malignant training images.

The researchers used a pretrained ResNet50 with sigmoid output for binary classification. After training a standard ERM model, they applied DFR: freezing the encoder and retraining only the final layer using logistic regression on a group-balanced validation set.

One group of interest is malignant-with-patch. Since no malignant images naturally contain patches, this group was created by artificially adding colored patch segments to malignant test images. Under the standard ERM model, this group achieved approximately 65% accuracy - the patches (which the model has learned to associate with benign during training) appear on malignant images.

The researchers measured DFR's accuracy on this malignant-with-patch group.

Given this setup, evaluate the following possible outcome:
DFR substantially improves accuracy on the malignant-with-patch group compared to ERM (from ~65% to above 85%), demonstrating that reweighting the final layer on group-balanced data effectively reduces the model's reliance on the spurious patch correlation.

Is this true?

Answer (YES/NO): YES